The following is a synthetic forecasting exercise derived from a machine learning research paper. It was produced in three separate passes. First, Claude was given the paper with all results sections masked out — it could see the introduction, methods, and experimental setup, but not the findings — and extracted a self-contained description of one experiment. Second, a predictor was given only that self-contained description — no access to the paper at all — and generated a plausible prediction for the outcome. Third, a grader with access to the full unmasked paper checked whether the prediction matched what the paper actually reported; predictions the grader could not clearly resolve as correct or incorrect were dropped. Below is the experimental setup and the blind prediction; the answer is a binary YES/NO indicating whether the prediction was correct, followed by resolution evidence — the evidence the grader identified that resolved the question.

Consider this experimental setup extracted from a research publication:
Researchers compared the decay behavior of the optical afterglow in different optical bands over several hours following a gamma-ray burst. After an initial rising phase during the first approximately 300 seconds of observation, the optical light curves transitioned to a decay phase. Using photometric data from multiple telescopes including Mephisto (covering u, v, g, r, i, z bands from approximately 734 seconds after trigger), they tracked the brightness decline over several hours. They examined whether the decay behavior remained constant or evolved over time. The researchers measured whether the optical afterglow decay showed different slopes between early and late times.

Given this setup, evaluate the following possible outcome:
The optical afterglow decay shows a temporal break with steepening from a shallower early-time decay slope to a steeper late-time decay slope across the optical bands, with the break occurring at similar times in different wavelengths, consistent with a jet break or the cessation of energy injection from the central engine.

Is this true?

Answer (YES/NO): NO